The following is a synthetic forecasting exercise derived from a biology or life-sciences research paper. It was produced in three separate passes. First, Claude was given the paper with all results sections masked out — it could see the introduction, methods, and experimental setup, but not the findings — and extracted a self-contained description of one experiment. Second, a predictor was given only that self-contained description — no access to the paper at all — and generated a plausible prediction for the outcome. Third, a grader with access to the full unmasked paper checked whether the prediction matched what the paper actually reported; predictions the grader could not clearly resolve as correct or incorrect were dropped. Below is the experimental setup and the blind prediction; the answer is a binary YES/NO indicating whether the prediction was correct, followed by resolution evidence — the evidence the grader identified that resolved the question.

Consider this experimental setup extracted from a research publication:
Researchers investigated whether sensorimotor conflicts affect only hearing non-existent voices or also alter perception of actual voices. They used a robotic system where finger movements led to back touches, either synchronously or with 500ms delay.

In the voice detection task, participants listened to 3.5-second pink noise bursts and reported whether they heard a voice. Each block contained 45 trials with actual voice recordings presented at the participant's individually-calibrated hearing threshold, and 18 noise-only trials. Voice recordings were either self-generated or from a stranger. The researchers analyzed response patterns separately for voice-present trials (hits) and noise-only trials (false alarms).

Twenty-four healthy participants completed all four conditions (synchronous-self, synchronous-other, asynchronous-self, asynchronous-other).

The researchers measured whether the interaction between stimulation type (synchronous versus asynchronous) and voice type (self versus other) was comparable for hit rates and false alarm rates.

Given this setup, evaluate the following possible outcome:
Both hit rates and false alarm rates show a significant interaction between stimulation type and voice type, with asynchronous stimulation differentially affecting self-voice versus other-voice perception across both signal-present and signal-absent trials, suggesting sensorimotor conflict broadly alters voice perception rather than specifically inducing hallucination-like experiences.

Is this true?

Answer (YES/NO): NO